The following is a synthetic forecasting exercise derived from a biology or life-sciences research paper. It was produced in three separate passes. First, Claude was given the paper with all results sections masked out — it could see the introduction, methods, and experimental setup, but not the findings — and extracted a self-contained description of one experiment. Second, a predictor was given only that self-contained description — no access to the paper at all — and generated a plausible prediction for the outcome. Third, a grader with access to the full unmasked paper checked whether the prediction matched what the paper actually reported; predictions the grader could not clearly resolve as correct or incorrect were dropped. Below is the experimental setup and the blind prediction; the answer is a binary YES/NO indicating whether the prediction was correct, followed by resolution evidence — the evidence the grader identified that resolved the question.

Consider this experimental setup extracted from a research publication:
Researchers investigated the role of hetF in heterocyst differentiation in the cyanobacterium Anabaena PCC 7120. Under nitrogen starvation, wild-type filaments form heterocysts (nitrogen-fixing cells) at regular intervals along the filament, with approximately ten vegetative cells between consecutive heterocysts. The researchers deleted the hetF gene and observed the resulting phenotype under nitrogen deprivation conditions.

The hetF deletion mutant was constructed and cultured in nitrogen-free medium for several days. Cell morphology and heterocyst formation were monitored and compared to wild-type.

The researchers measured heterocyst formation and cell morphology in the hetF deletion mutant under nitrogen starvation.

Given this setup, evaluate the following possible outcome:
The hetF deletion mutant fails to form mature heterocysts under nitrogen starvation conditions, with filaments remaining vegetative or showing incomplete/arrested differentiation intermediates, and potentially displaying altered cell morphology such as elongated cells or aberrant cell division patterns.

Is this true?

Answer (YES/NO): YES